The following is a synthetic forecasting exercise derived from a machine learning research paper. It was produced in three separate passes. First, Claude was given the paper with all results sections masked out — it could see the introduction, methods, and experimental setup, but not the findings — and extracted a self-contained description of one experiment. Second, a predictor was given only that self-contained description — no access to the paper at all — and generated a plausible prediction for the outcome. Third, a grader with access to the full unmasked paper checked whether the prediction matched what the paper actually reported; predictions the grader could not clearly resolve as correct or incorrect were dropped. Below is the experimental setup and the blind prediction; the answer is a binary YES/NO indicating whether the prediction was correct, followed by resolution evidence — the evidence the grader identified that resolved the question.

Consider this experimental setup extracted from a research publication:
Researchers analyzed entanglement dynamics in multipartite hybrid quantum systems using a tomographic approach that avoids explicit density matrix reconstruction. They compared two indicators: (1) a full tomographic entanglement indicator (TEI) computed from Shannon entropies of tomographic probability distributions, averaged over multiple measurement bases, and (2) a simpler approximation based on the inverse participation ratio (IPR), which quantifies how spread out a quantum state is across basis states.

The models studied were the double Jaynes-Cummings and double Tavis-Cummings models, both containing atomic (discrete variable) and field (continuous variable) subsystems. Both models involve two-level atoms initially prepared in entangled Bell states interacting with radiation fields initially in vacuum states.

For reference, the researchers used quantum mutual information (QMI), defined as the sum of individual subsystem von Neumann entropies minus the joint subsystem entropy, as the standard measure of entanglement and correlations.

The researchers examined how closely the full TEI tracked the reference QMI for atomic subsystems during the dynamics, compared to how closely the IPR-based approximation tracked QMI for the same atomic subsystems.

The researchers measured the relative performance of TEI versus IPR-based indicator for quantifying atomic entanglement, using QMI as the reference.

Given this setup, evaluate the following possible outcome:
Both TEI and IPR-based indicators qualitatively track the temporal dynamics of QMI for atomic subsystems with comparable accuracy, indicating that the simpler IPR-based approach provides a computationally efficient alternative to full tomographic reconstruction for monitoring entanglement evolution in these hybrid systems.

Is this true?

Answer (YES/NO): NO